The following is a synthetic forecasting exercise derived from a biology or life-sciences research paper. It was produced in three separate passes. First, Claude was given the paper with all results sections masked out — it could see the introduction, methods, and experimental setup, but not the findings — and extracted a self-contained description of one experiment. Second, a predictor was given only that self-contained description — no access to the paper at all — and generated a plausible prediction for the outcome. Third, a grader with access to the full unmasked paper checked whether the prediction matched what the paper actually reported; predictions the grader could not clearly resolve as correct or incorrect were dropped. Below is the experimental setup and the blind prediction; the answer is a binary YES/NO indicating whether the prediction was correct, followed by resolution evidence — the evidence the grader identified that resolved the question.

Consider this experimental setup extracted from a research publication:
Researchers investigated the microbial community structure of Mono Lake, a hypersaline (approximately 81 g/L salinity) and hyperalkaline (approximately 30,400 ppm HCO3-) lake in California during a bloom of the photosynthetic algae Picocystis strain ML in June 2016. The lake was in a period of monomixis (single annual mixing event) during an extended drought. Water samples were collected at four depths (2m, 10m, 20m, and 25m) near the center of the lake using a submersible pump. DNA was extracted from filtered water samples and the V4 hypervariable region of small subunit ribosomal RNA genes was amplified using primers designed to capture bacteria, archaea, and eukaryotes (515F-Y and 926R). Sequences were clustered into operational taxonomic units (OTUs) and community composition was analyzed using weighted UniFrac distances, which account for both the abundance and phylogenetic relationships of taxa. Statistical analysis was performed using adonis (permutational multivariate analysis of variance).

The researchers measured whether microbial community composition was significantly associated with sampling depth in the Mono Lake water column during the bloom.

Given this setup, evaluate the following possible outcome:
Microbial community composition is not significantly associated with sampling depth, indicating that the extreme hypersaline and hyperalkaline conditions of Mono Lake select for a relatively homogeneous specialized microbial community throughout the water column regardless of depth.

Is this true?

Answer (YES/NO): NO